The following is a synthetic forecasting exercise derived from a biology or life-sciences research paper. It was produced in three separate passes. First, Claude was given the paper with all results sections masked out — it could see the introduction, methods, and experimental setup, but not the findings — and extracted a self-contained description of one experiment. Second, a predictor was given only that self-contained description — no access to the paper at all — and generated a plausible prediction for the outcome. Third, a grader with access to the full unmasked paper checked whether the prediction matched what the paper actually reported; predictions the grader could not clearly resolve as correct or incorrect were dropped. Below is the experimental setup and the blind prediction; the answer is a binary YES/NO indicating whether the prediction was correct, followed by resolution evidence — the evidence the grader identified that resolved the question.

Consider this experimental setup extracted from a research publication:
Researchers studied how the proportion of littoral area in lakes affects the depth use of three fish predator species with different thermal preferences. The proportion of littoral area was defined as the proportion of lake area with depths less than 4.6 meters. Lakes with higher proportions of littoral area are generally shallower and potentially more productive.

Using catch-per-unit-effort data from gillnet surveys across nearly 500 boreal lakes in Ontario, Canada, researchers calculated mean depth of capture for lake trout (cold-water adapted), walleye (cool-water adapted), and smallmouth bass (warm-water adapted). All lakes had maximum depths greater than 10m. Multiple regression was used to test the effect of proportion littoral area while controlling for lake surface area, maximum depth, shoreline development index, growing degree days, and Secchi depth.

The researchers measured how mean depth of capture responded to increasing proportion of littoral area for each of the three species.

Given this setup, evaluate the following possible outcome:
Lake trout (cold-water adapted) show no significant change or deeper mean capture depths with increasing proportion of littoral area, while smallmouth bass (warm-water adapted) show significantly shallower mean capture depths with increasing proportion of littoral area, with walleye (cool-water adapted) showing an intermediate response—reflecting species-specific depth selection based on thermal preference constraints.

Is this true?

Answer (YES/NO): NO